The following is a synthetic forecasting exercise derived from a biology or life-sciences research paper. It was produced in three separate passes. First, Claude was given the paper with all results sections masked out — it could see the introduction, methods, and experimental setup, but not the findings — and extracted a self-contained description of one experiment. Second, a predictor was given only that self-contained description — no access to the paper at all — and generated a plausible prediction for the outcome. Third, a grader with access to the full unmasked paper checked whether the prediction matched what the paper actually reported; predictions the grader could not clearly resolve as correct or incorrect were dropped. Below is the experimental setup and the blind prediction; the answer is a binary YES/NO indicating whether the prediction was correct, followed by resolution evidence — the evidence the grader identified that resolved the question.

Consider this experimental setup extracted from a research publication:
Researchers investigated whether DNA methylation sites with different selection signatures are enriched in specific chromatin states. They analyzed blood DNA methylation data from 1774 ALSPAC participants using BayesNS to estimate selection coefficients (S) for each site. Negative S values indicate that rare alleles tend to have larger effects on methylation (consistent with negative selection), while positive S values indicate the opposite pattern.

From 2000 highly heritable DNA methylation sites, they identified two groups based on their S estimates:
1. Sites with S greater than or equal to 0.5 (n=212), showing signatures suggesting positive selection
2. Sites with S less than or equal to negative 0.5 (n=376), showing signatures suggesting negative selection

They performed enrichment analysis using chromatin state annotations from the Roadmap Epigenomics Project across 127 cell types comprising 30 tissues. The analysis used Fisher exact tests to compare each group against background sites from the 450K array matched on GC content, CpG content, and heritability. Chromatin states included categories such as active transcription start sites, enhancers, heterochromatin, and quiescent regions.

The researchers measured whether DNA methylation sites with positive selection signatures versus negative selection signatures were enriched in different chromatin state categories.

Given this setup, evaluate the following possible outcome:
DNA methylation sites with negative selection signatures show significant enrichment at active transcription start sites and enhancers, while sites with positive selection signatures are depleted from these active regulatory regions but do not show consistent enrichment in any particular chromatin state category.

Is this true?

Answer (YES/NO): NO